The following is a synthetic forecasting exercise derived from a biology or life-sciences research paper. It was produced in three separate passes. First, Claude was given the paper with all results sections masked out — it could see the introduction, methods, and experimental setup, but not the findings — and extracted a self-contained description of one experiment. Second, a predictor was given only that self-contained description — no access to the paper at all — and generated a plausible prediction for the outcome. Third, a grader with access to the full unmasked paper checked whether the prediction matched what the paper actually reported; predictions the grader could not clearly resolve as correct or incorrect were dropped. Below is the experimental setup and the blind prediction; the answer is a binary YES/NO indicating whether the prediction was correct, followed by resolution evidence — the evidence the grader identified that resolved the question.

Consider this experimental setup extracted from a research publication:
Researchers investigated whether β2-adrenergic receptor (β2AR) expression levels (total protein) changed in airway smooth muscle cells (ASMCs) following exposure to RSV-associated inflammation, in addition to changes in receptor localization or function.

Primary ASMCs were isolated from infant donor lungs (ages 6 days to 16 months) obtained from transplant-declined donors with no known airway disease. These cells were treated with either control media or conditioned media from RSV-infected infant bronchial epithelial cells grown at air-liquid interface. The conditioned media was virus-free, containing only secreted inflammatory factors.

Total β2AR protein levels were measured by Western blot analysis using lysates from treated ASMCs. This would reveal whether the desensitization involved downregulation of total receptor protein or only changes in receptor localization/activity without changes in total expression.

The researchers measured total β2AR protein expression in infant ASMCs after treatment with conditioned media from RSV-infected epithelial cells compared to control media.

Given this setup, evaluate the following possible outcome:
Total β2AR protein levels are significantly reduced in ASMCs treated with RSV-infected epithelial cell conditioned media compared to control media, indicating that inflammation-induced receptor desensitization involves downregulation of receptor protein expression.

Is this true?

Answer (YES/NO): YES